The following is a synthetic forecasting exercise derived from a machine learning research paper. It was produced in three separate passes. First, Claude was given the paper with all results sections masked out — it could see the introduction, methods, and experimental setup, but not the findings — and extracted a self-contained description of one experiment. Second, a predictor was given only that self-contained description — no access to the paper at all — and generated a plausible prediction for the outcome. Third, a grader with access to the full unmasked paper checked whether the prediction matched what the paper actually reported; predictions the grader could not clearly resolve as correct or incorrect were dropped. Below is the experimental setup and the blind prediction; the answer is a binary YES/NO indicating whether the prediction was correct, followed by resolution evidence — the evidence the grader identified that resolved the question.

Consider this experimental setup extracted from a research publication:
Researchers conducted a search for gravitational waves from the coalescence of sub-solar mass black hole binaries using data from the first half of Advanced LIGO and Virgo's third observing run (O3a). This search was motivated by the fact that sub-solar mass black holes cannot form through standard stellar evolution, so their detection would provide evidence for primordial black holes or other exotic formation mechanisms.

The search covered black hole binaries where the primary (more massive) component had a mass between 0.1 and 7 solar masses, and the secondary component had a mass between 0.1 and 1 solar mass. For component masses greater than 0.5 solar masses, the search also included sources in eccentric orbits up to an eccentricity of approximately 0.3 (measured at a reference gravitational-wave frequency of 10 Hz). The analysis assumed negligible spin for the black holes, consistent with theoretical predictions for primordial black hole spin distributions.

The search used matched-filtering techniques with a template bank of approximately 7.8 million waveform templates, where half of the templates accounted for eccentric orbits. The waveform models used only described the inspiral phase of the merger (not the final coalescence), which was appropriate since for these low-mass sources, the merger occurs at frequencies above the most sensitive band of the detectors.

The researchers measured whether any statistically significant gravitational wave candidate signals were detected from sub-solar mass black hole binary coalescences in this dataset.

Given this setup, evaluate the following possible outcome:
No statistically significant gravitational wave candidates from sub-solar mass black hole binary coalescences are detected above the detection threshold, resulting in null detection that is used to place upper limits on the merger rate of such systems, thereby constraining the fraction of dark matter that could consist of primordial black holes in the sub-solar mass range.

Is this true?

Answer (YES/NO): YES